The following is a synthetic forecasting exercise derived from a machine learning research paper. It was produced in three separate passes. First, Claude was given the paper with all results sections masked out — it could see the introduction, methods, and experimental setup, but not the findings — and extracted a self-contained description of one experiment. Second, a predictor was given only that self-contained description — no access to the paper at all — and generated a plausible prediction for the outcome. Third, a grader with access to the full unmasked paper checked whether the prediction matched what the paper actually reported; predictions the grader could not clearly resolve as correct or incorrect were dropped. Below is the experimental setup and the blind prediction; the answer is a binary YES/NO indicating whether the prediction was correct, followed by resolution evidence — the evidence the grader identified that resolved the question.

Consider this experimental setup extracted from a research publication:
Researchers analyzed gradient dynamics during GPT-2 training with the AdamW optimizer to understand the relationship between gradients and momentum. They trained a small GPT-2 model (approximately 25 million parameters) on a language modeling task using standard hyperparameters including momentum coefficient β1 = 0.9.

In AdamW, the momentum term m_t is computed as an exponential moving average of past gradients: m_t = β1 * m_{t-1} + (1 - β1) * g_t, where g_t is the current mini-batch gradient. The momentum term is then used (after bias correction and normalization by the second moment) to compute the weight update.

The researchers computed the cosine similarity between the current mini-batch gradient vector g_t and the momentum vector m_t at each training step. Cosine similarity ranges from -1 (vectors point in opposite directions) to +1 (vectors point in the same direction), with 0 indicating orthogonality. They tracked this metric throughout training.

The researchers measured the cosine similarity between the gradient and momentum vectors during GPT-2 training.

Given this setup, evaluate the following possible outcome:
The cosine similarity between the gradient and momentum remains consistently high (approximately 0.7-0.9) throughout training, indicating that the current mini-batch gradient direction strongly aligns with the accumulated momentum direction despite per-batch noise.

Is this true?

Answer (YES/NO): NO